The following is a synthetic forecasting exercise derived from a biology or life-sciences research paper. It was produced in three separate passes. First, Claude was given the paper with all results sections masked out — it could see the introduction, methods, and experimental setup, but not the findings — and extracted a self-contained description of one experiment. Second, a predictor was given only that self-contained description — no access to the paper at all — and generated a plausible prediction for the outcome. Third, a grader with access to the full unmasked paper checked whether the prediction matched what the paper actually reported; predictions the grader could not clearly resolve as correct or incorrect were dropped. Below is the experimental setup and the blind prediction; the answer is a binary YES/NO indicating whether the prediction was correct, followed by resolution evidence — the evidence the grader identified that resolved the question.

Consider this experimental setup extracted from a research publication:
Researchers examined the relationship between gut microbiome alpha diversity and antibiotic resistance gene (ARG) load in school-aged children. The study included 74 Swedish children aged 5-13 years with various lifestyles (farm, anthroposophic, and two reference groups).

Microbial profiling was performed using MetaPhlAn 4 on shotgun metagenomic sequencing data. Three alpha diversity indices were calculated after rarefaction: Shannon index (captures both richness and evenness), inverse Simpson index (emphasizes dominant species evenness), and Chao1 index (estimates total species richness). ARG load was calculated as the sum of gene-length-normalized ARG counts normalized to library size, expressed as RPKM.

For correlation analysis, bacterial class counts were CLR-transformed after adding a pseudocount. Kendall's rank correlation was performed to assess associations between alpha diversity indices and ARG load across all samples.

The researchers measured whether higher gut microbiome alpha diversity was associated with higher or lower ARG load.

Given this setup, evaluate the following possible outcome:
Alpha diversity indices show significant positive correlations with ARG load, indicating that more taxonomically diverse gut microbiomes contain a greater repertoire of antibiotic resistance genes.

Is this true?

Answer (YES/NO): NO